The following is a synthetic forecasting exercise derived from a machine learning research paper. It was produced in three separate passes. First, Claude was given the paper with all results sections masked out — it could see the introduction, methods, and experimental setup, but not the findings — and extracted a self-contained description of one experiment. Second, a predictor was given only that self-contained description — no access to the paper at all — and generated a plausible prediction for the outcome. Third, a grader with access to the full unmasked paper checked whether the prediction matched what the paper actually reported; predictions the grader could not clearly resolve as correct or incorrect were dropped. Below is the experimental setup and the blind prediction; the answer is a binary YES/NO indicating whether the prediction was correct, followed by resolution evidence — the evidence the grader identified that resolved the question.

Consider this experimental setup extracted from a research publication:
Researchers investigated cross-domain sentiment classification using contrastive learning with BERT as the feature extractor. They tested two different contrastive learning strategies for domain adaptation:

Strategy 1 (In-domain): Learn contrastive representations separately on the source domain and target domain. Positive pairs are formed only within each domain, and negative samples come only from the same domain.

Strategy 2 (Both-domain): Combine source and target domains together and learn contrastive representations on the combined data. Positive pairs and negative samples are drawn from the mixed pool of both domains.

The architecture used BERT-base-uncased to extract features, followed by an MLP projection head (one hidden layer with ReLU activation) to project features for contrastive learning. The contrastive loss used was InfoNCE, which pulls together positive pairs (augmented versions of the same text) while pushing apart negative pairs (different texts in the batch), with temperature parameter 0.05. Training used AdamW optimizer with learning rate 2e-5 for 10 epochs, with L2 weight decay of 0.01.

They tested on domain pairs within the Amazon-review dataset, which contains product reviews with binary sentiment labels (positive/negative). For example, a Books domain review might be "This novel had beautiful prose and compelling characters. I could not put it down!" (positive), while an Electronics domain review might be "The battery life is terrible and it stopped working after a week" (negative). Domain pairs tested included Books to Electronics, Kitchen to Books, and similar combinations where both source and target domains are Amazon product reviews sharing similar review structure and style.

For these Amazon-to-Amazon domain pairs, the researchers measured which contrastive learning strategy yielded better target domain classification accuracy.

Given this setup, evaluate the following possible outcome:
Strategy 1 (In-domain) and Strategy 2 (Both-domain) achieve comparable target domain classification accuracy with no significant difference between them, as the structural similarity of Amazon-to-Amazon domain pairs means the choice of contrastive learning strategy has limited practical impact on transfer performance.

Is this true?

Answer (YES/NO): NO